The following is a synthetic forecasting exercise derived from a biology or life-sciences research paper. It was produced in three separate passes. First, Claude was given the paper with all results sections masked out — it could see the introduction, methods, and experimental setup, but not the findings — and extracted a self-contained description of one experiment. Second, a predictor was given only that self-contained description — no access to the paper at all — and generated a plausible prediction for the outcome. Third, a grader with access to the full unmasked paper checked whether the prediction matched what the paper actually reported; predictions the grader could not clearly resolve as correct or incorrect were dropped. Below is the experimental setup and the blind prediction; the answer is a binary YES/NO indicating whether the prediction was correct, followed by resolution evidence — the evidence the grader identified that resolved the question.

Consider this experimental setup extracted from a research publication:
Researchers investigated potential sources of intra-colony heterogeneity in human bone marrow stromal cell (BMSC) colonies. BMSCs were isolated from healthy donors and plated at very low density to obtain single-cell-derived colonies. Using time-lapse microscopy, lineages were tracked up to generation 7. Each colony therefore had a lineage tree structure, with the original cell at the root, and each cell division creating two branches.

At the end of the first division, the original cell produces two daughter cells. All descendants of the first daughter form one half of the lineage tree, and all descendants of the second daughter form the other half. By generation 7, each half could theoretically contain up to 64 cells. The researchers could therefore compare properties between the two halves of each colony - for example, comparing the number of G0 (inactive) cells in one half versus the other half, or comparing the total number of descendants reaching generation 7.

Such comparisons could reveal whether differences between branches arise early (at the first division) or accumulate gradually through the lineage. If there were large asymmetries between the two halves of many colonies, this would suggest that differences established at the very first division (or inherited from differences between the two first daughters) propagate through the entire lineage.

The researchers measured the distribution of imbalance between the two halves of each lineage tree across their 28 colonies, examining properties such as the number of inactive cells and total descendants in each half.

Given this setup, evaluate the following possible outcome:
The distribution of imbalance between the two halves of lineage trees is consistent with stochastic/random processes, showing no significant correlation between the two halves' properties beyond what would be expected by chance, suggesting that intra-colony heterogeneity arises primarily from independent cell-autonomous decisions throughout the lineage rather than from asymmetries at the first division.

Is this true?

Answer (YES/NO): NO